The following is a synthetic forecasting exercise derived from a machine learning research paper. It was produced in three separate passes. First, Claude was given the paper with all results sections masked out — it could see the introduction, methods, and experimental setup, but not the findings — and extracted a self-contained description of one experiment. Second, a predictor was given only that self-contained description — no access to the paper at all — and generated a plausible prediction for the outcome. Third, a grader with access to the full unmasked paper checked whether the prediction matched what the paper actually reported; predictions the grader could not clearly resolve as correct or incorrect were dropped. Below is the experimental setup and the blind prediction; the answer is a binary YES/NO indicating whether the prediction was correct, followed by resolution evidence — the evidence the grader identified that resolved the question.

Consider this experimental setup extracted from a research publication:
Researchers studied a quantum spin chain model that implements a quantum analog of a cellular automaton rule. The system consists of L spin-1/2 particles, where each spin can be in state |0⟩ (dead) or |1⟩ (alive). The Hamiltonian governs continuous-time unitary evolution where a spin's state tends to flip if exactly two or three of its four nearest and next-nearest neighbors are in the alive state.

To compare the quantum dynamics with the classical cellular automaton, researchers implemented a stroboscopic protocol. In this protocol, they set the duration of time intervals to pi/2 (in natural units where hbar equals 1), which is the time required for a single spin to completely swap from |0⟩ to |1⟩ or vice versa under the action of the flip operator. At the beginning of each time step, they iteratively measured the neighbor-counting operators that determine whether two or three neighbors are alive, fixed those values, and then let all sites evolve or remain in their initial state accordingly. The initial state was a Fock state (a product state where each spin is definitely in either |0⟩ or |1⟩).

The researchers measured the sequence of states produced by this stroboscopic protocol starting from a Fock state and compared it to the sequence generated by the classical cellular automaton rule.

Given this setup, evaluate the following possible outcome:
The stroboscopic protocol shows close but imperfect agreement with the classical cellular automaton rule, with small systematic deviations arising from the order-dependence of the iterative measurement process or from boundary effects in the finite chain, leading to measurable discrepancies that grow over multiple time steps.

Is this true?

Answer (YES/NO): NO